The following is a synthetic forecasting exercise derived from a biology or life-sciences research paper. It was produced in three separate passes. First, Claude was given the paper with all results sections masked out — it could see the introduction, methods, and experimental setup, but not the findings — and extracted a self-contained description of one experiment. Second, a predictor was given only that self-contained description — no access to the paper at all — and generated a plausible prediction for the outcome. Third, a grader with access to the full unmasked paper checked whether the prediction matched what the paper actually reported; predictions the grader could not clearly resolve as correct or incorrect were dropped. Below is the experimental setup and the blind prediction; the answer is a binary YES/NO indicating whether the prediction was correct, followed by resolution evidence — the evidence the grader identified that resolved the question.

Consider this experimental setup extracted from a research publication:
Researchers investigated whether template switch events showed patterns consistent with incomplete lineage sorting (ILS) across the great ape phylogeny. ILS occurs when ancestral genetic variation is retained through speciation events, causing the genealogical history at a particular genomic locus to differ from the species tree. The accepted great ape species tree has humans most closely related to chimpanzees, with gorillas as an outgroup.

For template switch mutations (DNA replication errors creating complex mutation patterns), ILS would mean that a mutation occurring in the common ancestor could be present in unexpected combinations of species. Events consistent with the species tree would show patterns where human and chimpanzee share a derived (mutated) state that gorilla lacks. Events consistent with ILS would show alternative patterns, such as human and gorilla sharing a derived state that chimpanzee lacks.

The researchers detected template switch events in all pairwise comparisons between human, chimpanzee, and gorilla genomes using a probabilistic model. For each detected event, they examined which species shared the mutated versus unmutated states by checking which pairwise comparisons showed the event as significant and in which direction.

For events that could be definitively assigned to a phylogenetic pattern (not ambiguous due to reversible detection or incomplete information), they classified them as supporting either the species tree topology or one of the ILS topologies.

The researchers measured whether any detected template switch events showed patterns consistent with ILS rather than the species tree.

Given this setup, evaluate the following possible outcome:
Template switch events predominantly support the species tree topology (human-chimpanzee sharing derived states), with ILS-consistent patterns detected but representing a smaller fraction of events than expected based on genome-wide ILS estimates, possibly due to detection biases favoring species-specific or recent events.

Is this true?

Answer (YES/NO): YES